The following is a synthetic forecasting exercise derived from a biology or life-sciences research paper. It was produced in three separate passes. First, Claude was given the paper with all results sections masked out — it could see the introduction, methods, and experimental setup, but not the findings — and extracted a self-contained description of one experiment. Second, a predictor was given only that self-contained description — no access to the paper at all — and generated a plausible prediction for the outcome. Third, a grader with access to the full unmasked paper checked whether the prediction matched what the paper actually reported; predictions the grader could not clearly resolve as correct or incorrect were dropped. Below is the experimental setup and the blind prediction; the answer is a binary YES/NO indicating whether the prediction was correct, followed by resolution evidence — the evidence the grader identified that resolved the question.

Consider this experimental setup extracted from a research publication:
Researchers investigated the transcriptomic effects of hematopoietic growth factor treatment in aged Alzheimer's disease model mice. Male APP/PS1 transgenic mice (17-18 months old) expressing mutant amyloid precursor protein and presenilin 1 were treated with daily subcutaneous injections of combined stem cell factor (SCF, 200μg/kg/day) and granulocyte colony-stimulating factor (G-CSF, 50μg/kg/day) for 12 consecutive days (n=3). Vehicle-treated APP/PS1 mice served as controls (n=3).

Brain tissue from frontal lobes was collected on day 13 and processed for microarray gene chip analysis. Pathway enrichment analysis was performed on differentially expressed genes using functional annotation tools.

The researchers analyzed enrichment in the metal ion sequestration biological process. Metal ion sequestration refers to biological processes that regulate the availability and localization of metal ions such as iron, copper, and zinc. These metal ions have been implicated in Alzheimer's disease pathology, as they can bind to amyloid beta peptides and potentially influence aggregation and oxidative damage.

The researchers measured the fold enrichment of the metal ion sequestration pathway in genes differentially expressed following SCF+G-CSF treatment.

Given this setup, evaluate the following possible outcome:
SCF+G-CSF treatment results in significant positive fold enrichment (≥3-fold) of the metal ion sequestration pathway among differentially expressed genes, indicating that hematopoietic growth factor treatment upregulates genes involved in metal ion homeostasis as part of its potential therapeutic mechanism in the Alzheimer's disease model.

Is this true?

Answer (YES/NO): YES